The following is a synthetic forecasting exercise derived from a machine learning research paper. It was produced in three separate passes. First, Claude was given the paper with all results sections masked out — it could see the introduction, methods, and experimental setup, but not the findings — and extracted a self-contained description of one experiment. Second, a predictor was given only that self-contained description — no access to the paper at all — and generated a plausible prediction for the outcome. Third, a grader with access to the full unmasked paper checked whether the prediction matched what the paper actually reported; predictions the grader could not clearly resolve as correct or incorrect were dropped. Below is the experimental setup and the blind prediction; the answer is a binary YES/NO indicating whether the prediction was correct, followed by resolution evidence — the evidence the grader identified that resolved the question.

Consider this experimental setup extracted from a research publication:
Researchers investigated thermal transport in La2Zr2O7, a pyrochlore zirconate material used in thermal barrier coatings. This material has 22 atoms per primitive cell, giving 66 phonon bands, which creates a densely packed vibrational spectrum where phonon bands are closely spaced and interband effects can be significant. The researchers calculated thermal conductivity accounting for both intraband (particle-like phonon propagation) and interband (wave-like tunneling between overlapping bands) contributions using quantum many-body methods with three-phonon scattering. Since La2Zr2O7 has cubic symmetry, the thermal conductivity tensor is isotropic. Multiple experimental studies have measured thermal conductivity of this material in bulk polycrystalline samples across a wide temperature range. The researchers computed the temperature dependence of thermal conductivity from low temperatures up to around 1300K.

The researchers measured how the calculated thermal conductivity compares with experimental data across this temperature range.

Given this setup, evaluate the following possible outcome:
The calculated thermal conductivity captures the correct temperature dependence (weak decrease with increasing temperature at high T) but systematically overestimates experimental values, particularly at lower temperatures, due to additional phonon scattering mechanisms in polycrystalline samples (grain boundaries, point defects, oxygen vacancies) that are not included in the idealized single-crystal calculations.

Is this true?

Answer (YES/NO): NO